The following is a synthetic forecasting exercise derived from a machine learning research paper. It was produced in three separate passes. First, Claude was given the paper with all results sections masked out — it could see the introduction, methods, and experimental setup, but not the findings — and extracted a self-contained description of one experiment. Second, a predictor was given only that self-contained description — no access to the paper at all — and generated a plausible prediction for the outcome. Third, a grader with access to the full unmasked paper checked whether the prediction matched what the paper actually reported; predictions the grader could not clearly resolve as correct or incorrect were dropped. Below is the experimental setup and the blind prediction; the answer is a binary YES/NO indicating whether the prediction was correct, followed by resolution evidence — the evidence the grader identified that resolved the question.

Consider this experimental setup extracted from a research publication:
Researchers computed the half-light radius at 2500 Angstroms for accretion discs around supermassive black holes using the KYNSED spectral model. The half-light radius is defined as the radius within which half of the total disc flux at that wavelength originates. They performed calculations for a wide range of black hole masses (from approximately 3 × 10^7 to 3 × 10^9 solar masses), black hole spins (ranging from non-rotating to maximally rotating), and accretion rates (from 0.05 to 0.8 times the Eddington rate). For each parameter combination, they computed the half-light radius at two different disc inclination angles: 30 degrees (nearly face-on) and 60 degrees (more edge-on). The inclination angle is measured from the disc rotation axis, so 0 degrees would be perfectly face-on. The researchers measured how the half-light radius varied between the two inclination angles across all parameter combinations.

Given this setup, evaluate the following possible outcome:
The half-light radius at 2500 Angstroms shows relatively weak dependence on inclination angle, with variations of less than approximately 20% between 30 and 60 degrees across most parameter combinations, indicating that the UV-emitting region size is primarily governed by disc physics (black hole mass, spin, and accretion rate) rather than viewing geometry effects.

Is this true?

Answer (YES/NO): YES